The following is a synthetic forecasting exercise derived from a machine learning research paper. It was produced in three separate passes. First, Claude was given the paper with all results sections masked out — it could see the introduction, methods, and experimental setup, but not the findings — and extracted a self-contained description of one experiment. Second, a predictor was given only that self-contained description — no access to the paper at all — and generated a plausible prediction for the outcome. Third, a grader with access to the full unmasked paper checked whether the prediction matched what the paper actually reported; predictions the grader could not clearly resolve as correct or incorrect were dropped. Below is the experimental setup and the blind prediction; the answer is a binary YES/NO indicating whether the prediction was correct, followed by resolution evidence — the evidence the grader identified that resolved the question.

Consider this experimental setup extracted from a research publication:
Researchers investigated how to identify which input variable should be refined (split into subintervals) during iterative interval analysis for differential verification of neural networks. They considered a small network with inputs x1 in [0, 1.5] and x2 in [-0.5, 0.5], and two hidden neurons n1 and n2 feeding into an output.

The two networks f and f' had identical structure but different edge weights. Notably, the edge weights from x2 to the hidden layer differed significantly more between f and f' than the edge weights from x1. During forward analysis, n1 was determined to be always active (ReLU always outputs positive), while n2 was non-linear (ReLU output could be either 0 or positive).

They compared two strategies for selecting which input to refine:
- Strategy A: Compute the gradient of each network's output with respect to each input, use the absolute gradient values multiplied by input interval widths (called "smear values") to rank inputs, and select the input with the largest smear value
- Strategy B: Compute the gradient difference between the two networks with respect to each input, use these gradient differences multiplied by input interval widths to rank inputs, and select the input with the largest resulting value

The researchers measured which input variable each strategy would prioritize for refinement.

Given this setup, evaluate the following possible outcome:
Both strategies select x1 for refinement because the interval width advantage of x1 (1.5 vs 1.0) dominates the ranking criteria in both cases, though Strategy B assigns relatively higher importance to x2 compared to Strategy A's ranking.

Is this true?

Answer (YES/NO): NO